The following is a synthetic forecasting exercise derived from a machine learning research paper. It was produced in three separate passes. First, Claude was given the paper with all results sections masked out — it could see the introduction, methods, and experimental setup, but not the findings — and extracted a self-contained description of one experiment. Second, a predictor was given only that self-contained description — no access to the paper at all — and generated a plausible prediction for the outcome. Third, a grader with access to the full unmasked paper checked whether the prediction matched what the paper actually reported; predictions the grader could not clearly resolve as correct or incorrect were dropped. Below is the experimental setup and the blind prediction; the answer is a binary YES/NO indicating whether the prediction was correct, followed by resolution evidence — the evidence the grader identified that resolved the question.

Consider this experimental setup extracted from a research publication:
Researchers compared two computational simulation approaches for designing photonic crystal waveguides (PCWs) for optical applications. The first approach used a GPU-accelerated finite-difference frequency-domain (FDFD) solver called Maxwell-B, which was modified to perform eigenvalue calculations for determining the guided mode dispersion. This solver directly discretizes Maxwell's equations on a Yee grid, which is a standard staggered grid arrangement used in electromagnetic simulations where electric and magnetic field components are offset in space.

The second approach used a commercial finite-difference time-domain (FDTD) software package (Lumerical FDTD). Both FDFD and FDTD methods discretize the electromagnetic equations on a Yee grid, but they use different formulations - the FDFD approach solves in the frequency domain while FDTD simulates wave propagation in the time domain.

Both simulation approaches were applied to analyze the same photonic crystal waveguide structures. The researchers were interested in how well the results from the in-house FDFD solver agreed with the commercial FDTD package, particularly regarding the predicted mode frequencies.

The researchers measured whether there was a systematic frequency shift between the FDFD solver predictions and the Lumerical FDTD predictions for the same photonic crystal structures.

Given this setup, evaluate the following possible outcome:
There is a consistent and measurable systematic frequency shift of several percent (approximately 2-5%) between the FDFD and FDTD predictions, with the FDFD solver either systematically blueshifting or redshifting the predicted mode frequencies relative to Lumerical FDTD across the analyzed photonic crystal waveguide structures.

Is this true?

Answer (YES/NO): NO